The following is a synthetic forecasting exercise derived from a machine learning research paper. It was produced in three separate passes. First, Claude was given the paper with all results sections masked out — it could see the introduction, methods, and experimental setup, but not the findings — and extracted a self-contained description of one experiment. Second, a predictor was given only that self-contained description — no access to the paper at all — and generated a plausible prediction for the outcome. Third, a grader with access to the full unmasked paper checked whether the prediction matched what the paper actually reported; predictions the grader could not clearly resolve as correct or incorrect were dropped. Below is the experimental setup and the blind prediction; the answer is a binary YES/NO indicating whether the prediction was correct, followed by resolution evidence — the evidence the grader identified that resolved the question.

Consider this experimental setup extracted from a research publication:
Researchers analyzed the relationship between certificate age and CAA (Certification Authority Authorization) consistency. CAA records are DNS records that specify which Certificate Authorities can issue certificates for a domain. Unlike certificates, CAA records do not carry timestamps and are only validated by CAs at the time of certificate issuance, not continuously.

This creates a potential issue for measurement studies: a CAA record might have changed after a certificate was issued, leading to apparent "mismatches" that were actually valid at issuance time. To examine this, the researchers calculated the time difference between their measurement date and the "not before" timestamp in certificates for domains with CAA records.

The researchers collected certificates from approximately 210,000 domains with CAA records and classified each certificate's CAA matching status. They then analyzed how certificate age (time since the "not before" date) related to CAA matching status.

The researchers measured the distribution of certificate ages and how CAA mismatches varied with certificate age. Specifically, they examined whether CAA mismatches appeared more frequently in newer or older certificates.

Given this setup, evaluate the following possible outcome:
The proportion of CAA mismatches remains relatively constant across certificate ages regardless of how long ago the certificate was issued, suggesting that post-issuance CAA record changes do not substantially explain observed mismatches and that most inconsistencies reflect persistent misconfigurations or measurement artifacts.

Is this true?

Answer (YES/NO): NO